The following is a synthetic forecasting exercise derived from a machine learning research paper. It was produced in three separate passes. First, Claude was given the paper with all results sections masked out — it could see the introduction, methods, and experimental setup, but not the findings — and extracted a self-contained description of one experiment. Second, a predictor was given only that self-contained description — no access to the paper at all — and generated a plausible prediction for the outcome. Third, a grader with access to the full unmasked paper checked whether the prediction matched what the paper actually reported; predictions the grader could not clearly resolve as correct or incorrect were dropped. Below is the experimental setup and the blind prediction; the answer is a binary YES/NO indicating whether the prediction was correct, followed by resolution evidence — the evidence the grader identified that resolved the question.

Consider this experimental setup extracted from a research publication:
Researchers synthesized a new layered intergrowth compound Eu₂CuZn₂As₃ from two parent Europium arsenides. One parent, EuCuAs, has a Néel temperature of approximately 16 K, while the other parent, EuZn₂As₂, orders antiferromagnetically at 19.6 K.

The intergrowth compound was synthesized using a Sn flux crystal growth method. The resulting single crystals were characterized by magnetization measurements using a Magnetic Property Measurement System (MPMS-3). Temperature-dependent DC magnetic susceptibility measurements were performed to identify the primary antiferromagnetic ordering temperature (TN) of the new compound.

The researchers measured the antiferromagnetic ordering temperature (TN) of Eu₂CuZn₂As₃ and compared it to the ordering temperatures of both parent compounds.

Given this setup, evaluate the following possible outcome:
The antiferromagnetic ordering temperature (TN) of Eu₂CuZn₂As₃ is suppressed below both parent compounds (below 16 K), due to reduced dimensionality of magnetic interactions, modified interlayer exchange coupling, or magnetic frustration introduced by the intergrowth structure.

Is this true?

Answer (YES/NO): NO